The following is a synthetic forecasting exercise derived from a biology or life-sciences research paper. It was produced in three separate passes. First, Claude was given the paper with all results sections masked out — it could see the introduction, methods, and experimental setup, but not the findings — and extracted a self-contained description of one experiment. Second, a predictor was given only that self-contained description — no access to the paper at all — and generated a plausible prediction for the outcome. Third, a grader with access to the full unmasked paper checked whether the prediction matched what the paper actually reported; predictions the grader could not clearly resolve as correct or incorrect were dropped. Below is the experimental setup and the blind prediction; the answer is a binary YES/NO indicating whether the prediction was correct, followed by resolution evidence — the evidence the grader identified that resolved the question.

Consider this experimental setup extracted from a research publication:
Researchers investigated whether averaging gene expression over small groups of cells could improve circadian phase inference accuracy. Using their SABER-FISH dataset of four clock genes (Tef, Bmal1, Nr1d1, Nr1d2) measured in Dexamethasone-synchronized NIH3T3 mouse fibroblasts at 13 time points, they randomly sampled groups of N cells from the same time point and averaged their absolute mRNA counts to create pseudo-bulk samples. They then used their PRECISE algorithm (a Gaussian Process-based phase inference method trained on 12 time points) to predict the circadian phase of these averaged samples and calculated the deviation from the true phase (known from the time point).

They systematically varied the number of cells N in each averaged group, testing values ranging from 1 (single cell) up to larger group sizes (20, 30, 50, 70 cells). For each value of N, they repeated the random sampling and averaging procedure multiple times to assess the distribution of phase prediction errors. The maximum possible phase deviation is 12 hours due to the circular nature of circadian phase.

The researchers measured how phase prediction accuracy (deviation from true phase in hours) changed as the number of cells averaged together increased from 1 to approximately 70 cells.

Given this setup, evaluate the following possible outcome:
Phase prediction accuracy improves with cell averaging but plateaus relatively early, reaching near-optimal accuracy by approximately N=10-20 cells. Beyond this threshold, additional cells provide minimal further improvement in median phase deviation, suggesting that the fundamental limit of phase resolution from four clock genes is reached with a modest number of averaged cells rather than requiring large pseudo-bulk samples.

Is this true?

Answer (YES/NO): YES